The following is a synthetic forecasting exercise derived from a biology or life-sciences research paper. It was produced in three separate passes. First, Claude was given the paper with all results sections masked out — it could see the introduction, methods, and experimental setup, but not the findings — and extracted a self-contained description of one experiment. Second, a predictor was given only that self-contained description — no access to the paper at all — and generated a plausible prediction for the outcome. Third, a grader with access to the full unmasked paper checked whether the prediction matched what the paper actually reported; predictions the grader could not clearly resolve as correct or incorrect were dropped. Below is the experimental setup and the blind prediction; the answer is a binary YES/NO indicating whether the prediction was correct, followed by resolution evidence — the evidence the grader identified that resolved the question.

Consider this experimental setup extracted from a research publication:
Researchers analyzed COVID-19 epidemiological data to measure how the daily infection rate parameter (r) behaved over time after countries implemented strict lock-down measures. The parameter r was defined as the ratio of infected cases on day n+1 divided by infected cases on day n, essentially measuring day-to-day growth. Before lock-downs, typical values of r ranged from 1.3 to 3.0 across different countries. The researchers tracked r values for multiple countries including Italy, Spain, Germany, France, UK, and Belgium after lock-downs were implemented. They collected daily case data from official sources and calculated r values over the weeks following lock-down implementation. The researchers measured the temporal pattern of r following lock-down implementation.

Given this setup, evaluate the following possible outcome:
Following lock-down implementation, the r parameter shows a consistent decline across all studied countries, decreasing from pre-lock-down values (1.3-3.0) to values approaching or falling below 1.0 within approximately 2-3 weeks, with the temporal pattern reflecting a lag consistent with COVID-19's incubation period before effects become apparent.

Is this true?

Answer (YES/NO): YES